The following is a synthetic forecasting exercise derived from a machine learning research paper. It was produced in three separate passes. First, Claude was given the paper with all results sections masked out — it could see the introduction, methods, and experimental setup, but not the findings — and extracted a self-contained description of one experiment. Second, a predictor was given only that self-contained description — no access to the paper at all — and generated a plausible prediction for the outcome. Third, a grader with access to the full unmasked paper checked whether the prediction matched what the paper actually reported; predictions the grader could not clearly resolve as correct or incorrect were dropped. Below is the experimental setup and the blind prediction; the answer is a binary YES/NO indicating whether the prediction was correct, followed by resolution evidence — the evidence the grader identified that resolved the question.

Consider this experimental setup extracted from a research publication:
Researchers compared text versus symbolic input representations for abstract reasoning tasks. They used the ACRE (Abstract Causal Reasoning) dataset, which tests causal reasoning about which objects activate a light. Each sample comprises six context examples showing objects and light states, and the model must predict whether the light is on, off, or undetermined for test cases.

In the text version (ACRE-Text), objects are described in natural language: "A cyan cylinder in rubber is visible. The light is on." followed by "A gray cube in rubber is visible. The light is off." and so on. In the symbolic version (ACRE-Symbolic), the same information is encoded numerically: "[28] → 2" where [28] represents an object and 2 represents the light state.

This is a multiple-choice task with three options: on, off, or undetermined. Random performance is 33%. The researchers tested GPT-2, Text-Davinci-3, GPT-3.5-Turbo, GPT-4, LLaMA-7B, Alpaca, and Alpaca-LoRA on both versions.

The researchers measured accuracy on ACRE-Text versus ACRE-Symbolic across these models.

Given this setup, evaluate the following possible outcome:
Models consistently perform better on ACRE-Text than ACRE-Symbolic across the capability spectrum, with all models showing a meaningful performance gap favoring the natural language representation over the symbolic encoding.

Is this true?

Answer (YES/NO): NO